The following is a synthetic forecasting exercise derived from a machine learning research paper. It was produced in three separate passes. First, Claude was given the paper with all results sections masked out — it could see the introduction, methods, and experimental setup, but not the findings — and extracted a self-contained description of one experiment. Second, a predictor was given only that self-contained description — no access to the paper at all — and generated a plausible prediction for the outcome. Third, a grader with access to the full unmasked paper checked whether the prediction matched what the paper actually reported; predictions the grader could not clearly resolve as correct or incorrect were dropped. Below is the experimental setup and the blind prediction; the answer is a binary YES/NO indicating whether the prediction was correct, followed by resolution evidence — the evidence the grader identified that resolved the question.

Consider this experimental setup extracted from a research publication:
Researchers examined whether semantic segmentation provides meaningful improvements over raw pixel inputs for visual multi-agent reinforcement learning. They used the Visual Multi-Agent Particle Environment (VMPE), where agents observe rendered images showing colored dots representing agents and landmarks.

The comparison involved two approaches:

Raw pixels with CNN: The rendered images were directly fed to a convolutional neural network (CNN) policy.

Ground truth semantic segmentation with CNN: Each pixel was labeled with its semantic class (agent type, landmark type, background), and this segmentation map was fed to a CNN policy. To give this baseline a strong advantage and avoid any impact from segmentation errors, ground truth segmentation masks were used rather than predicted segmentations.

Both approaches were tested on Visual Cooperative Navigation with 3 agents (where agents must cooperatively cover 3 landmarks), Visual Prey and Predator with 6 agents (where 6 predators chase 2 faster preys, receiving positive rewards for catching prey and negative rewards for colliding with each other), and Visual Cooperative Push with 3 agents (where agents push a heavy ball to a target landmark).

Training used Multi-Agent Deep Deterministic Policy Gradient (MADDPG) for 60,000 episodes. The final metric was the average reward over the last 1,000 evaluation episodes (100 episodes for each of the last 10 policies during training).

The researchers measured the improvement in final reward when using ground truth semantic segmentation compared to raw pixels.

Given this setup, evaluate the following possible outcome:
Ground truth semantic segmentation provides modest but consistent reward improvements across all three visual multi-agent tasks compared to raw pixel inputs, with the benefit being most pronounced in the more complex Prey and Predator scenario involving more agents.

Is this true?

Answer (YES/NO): NO